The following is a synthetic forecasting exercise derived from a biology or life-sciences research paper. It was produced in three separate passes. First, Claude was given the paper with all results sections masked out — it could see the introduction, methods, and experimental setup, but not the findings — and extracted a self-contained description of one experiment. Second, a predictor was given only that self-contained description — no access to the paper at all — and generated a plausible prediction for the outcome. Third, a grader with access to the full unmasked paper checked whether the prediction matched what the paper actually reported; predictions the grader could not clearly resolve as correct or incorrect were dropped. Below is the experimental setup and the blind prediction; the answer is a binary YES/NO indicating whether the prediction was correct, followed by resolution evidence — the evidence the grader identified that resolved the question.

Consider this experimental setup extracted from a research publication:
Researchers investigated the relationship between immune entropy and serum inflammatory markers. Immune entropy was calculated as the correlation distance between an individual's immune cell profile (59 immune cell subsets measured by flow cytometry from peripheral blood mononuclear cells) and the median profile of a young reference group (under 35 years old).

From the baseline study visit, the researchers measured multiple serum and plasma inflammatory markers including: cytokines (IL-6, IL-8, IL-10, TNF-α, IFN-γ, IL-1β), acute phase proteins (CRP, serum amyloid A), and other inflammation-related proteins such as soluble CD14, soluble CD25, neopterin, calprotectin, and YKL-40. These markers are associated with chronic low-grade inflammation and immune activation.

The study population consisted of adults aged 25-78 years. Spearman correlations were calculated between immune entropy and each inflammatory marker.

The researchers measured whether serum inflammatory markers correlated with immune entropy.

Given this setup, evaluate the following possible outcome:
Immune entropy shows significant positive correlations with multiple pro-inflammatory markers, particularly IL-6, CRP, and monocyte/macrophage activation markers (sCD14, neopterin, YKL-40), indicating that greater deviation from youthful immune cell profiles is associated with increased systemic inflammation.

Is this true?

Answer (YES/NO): NO